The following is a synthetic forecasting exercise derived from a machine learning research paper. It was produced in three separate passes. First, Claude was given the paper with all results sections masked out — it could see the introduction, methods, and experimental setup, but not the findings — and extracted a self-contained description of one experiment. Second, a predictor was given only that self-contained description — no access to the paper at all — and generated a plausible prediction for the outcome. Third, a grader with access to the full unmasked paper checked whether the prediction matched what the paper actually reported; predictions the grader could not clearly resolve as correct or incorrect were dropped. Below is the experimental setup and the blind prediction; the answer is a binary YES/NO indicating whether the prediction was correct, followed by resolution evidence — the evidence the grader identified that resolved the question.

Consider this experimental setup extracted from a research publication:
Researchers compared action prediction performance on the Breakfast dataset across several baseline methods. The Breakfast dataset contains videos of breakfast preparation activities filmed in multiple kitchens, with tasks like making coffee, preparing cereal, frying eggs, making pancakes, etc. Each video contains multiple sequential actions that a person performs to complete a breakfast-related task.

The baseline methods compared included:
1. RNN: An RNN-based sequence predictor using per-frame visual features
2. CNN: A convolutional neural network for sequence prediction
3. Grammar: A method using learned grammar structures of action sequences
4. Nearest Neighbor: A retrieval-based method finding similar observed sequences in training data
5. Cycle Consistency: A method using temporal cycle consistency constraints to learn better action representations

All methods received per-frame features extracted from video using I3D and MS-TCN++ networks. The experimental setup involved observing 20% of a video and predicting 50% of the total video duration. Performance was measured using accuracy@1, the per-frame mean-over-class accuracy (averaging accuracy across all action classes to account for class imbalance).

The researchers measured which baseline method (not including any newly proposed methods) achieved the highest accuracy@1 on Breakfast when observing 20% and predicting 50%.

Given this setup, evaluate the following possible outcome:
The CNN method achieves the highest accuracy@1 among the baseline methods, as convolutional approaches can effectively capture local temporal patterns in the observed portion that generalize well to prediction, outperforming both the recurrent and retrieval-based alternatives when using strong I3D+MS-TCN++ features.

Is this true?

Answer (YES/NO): NO